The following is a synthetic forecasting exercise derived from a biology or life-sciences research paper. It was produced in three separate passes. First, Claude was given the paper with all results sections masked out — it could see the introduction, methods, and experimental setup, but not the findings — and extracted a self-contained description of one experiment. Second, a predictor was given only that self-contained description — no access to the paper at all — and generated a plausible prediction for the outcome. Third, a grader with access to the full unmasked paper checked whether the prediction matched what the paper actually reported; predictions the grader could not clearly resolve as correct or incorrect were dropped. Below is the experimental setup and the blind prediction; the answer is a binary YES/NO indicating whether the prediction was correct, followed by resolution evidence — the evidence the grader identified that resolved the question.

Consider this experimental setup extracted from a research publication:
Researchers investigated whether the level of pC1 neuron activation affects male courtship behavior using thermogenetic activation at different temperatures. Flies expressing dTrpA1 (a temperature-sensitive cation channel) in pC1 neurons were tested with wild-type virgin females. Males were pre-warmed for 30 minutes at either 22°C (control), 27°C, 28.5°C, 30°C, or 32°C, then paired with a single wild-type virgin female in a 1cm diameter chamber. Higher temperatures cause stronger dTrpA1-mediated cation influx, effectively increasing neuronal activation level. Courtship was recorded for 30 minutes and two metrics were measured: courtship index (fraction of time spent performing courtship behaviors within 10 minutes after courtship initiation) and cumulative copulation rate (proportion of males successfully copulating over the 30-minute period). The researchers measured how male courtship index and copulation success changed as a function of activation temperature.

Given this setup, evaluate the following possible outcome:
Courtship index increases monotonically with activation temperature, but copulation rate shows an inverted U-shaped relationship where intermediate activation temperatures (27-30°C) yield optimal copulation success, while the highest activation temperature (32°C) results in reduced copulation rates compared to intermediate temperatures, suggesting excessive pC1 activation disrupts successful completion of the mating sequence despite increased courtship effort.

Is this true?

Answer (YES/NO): NO